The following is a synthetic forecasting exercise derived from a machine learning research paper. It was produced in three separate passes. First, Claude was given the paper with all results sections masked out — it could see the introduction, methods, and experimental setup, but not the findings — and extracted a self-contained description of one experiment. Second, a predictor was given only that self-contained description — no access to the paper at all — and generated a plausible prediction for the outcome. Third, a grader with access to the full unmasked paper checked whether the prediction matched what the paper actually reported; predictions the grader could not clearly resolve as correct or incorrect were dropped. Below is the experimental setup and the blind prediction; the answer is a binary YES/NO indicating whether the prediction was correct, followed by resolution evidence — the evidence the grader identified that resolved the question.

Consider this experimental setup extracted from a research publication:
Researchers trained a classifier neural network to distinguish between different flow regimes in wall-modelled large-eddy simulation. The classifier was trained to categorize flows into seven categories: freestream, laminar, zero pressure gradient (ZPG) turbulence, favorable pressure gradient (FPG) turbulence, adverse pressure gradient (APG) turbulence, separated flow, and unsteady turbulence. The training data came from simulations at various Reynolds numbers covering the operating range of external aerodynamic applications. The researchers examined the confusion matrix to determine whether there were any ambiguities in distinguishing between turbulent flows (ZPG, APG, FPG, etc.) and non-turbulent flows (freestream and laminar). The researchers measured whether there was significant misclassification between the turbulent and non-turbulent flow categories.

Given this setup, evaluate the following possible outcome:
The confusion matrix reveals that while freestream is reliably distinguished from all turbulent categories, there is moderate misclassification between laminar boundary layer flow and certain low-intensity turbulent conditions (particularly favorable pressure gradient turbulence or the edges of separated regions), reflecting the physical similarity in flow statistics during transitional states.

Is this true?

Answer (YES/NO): NO